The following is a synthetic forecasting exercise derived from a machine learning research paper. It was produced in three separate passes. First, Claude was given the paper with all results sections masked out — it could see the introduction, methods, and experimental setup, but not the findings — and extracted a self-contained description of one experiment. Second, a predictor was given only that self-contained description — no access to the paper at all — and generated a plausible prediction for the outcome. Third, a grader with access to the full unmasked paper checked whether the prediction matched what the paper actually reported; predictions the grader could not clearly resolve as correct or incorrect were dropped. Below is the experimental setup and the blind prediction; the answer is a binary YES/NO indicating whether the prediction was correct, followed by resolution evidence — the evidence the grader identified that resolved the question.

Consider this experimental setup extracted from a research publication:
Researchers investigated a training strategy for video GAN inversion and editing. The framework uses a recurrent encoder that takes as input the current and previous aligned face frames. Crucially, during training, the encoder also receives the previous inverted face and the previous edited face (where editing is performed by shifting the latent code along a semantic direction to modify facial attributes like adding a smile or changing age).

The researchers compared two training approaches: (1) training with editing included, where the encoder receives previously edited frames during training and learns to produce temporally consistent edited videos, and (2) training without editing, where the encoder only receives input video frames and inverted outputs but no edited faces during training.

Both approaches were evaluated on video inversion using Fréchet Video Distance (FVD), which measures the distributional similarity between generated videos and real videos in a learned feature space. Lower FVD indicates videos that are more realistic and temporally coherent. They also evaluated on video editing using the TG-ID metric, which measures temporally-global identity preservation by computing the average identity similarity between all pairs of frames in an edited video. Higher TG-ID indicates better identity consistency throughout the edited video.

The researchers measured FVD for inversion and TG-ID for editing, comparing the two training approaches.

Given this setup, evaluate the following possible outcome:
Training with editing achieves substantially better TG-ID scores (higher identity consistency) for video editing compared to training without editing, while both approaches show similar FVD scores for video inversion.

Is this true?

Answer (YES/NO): NO